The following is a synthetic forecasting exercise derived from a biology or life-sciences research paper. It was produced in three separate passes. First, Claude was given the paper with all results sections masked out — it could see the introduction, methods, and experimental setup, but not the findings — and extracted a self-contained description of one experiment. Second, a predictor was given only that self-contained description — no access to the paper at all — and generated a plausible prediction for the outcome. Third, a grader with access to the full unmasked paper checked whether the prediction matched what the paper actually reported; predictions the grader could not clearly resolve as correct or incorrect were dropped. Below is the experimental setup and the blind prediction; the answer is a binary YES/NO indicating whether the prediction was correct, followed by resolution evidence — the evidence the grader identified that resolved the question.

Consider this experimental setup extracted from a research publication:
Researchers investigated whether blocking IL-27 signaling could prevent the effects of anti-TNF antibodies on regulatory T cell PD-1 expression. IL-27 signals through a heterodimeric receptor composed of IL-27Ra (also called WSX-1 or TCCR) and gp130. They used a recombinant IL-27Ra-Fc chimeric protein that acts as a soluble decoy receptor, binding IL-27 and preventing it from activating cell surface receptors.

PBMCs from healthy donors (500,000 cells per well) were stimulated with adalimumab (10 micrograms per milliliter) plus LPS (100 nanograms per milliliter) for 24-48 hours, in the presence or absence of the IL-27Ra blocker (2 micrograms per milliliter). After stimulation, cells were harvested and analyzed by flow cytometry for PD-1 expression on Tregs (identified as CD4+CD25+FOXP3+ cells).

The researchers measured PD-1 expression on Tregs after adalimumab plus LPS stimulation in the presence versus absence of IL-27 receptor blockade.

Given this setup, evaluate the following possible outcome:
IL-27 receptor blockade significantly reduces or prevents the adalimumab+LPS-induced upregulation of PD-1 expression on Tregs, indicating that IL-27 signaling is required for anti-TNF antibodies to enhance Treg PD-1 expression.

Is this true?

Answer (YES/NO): YES